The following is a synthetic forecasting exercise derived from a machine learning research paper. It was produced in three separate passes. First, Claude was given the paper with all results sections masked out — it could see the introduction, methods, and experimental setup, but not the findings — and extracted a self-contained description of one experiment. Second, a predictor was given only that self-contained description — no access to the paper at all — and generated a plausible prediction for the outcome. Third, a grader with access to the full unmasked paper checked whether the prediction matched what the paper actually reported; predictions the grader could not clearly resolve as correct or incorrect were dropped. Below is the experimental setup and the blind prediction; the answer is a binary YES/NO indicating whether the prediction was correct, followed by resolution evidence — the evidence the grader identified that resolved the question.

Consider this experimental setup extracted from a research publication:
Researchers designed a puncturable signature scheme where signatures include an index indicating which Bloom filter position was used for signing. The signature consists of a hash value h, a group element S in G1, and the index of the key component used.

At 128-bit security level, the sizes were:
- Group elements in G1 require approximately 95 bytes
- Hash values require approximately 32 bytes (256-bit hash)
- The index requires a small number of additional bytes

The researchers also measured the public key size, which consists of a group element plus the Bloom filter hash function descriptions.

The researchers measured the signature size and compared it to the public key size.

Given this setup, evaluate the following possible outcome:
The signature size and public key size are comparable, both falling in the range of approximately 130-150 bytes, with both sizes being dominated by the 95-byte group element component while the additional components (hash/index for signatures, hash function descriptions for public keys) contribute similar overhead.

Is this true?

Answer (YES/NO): NO